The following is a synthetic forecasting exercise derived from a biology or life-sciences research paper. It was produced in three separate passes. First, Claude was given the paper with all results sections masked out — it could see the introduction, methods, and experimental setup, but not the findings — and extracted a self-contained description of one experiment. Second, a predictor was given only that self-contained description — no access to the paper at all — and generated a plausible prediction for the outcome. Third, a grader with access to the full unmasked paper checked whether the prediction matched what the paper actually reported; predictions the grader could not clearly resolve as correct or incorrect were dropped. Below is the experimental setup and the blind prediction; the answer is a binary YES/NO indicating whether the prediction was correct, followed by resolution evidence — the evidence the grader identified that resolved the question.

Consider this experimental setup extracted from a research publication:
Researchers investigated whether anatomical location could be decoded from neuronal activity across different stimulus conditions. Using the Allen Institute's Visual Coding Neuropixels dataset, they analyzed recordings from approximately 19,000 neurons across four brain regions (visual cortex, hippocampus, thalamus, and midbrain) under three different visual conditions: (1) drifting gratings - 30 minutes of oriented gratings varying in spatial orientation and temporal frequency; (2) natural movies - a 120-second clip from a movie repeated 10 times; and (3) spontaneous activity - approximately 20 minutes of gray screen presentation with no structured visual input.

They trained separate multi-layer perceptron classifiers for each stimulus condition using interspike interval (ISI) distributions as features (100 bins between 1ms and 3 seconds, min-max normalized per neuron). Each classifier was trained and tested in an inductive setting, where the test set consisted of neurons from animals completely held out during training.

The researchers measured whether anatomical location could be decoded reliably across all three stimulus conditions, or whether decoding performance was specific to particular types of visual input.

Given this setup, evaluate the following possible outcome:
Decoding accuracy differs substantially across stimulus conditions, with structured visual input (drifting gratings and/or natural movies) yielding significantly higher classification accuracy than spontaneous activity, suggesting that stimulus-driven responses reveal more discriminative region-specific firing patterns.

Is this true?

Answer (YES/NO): NO